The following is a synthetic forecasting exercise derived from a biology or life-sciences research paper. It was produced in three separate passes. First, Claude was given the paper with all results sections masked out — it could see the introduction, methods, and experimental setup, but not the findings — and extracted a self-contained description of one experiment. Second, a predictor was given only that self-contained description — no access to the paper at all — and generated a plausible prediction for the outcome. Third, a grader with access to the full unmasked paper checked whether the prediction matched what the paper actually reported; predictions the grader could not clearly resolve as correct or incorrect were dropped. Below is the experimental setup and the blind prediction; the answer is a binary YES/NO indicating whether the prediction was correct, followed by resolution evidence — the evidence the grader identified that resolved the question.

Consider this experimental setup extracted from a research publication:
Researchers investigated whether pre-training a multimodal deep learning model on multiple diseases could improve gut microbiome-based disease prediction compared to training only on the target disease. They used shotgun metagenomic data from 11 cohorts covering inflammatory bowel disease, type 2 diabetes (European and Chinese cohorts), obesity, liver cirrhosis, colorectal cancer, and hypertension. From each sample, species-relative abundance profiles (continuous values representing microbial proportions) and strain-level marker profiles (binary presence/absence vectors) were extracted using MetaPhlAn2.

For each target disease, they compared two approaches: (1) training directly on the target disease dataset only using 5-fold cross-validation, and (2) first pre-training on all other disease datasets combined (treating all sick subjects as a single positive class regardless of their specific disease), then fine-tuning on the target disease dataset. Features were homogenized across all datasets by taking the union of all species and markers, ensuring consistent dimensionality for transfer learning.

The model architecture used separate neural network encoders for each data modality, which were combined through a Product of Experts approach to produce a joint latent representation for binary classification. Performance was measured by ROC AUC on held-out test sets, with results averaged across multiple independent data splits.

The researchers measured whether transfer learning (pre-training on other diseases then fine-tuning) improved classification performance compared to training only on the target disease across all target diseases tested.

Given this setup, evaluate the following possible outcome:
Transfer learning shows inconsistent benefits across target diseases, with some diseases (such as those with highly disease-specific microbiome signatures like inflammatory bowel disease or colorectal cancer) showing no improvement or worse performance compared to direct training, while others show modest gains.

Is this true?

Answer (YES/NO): YES